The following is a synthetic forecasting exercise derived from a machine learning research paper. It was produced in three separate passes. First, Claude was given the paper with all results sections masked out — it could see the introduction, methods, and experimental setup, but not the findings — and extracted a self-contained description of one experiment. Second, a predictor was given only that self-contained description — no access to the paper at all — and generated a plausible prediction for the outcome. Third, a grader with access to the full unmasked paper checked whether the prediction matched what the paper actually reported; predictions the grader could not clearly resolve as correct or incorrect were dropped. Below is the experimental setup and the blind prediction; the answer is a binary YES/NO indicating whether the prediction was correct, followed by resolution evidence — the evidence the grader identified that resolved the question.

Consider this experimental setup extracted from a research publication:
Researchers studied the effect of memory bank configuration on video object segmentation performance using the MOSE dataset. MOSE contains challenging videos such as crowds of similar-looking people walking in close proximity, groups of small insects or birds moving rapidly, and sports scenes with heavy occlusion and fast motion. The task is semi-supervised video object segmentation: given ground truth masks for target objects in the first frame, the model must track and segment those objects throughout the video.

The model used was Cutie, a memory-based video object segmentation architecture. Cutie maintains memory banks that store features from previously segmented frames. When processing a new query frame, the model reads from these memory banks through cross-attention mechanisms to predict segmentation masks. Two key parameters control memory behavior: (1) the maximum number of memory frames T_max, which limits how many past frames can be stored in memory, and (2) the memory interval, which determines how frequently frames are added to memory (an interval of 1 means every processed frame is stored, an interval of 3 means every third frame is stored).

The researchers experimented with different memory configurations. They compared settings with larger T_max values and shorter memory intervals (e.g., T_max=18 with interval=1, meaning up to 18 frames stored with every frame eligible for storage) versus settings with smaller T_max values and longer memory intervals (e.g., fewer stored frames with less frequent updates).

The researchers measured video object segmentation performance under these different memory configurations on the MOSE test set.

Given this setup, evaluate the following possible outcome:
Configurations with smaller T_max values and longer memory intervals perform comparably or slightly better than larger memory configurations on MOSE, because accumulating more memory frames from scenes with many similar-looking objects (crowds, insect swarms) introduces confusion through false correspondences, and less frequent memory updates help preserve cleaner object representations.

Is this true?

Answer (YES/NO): NO